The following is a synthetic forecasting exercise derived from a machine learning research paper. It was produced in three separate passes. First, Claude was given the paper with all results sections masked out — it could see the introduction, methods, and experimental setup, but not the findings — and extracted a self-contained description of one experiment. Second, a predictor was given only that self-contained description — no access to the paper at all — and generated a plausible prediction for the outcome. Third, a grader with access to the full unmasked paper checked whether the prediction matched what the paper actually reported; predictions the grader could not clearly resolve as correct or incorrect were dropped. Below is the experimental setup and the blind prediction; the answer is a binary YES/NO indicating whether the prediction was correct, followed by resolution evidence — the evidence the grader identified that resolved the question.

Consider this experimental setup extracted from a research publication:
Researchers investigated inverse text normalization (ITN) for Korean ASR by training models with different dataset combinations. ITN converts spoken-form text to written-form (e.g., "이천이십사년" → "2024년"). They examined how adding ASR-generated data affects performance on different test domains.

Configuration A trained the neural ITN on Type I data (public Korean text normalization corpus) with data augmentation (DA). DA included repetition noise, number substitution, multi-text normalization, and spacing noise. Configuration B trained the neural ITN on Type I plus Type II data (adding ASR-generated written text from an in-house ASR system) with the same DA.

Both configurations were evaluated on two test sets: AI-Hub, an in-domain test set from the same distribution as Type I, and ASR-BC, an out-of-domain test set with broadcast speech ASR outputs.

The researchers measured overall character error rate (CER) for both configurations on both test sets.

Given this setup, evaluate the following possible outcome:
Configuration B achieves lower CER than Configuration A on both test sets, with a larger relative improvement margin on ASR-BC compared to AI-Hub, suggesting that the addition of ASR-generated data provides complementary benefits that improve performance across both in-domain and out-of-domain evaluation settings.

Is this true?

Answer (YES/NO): YES